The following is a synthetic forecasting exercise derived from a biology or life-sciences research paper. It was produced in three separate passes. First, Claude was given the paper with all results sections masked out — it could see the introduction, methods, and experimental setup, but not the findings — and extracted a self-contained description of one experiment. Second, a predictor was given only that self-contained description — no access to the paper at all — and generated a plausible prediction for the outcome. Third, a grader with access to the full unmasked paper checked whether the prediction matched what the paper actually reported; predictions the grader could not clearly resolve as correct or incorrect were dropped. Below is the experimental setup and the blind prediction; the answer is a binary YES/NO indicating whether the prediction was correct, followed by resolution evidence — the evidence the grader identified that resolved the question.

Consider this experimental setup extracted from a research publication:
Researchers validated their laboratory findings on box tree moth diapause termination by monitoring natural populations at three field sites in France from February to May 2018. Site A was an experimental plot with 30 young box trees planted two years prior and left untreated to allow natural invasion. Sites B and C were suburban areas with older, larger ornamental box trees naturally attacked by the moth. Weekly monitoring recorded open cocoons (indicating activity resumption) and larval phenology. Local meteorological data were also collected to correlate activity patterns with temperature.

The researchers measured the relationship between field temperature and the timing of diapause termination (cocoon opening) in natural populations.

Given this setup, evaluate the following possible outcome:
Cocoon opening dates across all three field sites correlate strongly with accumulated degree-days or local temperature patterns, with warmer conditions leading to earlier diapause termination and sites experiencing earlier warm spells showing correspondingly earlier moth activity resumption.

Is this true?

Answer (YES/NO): YES